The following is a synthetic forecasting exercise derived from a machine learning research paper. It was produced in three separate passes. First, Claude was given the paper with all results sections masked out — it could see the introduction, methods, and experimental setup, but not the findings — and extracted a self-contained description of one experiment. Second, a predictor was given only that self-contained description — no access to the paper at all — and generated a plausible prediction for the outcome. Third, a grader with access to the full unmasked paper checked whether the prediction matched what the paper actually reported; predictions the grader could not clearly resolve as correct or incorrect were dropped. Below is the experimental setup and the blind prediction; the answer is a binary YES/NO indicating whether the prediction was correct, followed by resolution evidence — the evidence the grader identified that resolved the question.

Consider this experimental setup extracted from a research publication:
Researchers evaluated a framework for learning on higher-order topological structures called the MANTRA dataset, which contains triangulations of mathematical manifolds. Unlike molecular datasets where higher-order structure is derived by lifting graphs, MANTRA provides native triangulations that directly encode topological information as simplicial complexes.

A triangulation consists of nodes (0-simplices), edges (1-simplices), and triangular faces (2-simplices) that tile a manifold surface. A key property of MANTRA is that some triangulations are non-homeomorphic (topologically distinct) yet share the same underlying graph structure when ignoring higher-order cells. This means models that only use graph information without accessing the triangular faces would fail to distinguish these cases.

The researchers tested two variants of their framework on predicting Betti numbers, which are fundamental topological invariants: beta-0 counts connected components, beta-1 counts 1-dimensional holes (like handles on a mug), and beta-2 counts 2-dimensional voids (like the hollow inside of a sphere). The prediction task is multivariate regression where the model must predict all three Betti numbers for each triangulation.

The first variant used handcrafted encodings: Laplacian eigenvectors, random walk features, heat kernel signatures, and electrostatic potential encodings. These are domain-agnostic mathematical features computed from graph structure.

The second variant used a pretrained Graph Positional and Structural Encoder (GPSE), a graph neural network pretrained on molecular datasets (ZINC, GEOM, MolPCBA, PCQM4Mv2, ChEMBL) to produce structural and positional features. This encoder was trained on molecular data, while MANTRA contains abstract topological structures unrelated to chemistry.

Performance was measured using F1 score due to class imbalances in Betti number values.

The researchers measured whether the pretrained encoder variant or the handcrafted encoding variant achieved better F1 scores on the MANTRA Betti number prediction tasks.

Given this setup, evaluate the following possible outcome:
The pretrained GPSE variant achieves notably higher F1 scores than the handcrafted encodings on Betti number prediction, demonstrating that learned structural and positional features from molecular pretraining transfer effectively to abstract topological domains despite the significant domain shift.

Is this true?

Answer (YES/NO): NO